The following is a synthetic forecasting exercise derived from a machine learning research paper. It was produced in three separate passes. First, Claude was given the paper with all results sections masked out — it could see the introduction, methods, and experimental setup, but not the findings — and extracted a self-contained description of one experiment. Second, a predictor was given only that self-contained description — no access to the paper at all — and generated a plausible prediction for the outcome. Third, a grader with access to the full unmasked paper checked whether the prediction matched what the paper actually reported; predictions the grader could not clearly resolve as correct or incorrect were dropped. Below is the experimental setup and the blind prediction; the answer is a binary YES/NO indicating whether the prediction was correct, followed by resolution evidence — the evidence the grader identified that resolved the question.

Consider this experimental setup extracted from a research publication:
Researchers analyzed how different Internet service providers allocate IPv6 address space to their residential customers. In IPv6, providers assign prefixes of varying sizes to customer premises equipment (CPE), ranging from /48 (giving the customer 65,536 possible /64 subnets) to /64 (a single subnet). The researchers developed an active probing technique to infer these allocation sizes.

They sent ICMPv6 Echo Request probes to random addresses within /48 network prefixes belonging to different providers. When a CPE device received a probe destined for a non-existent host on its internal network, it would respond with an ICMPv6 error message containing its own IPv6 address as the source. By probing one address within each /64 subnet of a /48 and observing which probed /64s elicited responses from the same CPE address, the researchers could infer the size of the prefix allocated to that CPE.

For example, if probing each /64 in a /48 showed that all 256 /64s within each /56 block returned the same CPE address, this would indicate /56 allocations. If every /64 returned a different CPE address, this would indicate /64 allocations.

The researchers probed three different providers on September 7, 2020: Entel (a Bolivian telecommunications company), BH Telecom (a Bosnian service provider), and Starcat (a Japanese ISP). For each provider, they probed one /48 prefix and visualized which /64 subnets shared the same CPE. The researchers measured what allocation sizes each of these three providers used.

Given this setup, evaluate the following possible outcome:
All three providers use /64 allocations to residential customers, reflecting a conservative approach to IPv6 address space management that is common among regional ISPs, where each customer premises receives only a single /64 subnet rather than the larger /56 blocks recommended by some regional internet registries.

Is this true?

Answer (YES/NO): NO